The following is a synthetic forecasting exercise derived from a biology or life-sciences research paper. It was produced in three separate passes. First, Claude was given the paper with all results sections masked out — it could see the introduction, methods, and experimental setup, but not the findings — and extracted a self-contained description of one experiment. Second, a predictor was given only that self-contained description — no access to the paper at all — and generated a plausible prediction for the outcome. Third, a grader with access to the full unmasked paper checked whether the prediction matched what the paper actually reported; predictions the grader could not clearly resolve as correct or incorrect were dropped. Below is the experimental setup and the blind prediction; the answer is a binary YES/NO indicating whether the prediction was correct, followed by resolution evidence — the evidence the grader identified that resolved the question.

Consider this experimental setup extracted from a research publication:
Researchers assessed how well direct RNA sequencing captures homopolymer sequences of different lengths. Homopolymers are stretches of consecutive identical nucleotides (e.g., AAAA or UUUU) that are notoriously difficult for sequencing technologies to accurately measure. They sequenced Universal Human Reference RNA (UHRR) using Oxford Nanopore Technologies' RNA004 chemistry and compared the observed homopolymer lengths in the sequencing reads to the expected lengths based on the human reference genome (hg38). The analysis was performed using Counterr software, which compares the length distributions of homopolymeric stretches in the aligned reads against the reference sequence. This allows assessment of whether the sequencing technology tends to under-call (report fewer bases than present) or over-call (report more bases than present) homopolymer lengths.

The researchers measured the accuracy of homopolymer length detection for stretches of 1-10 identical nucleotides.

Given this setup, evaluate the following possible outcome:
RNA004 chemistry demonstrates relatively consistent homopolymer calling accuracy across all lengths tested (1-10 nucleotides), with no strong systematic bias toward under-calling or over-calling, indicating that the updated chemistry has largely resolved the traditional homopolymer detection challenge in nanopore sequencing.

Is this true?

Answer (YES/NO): NO